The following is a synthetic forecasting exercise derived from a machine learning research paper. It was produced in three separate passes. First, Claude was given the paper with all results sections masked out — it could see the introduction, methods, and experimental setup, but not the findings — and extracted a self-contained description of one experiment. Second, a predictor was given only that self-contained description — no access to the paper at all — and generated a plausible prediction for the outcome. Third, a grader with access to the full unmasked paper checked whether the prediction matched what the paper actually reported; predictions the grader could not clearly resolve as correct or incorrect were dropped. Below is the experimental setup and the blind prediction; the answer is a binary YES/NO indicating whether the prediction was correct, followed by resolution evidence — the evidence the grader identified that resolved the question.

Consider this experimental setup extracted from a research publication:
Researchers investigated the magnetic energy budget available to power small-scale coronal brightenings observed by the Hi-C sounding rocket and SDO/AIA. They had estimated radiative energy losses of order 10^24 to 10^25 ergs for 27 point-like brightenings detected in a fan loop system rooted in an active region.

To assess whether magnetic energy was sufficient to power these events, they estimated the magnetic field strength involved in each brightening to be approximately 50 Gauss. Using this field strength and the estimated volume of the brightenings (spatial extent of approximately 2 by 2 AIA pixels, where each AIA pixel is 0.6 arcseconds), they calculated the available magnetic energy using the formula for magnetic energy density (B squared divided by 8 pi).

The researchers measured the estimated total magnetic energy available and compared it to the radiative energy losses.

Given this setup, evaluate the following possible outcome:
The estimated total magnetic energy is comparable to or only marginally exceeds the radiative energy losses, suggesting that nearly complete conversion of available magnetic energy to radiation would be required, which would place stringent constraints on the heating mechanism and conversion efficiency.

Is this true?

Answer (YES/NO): NO